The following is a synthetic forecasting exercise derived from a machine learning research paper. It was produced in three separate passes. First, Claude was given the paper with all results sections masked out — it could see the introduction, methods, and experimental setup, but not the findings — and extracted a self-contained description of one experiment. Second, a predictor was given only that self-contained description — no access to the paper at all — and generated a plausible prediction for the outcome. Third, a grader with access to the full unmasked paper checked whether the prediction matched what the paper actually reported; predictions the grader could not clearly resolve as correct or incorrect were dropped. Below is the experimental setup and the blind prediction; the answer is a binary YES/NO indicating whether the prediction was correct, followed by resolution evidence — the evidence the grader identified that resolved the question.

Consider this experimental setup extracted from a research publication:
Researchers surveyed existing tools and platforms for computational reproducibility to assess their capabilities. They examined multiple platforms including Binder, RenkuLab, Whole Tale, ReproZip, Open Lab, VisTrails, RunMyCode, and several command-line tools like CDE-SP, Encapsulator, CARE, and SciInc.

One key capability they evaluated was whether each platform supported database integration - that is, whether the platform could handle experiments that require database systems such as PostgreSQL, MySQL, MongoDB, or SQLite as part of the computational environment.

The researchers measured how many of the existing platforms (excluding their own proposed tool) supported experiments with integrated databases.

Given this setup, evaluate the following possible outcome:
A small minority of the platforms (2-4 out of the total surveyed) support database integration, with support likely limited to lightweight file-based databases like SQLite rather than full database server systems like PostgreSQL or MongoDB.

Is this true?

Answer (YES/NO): NO